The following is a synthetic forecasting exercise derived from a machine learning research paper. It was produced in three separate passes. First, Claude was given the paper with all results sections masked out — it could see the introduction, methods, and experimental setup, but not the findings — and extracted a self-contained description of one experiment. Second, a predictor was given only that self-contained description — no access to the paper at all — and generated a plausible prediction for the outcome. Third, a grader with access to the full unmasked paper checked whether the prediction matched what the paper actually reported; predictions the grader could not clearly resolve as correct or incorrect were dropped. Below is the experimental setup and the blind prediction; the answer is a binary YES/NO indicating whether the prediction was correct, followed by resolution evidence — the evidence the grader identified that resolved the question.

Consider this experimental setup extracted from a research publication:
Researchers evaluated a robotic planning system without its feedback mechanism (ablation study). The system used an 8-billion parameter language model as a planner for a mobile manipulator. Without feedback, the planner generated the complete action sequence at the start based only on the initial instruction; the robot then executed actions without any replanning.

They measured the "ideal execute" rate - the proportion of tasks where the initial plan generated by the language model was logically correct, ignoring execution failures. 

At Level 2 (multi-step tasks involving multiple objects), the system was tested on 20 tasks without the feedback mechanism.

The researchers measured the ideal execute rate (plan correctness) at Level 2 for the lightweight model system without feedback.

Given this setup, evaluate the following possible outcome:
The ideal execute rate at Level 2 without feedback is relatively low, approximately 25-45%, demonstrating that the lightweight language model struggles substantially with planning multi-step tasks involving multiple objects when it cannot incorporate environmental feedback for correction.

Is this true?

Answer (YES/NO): NO